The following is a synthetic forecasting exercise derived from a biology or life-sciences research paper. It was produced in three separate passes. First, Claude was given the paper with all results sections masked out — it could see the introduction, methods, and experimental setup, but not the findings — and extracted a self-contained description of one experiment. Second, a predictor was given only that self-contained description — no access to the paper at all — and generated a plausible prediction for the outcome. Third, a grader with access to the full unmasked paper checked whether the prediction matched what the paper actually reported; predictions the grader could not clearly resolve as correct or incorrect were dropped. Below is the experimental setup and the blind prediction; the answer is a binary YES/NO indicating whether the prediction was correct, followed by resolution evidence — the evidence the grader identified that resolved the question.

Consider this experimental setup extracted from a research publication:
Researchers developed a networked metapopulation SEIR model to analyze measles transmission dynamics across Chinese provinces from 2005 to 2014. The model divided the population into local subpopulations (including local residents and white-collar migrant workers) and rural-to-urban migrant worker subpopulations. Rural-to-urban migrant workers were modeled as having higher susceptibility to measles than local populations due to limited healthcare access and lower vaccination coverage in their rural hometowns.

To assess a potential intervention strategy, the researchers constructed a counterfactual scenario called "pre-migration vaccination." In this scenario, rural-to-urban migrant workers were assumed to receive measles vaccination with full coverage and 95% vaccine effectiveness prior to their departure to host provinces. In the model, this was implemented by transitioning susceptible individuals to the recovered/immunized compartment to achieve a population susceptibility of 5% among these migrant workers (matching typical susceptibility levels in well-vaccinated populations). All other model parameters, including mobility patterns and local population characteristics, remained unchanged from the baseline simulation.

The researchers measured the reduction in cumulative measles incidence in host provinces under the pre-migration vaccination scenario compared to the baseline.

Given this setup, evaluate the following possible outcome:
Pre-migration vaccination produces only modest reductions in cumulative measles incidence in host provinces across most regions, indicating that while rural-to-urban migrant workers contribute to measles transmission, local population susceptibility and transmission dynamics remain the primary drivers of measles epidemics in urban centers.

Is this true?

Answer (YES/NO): NO